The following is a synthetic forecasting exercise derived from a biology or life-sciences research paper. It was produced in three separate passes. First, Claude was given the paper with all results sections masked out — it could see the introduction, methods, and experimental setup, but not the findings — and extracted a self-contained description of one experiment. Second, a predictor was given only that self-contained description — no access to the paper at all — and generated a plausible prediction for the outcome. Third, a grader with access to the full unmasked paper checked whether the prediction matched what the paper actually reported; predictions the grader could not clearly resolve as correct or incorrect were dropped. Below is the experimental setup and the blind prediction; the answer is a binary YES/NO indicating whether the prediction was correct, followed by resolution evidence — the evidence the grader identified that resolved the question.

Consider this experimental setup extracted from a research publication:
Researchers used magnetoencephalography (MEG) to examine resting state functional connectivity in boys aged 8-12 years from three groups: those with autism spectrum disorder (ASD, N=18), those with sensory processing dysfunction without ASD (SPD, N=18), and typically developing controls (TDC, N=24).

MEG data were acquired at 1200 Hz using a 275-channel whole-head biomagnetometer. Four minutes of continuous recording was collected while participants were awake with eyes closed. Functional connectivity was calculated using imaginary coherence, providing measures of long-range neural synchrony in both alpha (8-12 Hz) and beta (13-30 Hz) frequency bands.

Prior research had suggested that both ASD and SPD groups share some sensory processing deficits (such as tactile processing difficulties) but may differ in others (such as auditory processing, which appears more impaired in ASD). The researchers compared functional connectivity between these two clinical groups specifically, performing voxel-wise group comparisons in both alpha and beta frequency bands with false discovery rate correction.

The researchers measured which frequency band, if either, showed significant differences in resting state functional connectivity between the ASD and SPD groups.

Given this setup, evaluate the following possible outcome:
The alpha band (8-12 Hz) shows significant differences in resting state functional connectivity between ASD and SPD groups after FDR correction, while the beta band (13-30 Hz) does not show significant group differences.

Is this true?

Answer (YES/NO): NO